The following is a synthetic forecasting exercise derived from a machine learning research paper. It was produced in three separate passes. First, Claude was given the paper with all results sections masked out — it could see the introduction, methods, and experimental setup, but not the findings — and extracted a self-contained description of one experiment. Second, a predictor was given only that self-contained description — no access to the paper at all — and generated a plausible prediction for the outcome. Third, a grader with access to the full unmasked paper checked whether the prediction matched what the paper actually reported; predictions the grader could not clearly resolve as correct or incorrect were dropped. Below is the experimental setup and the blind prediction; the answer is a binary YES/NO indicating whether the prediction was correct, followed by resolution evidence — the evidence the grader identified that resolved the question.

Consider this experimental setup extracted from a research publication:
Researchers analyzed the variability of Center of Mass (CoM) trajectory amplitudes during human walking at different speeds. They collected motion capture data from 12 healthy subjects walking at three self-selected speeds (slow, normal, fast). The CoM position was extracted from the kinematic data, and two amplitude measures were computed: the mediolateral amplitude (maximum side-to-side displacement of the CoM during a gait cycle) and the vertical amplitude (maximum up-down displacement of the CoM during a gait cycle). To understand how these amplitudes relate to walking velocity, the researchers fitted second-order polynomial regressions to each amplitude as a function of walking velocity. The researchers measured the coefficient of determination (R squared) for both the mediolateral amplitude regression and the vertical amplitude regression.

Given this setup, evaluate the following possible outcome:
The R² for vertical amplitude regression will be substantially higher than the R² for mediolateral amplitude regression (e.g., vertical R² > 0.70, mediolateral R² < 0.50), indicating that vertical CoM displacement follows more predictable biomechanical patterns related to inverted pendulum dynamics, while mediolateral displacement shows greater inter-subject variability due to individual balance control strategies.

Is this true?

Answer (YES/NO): NO